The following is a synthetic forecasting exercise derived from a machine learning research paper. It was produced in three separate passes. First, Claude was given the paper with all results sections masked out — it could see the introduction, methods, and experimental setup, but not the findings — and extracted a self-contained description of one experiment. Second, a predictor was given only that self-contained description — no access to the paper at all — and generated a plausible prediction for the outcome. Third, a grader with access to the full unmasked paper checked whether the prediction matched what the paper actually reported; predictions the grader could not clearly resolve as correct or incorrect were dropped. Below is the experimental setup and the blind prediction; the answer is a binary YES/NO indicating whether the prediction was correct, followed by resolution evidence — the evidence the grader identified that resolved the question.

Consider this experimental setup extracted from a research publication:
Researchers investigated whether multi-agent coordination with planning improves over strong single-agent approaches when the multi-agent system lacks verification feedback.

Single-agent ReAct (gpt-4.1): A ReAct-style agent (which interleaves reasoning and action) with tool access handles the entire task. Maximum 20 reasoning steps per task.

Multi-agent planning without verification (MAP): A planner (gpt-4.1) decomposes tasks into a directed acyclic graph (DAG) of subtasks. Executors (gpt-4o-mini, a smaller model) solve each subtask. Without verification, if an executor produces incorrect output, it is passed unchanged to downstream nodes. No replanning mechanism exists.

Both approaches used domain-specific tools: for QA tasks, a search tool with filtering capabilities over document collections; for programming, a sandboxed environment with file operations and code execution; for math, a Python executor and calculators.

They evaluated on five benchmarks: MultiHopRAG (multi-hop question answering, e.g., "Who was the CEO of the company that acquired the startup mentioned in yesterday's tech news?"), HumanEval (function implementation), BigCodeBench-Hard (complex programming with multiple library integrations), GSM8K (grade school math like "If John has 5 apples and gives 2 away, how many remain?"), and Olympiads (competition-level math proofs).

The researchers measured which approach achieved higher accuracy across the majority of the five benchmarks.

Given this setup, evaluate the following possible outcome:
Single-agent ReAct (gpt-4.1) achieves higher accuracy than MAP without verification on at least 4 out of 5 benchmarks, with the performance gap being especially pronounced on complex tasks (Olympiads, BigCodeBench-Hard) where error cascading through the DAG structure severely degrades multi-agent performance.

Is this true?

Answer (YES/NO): YES